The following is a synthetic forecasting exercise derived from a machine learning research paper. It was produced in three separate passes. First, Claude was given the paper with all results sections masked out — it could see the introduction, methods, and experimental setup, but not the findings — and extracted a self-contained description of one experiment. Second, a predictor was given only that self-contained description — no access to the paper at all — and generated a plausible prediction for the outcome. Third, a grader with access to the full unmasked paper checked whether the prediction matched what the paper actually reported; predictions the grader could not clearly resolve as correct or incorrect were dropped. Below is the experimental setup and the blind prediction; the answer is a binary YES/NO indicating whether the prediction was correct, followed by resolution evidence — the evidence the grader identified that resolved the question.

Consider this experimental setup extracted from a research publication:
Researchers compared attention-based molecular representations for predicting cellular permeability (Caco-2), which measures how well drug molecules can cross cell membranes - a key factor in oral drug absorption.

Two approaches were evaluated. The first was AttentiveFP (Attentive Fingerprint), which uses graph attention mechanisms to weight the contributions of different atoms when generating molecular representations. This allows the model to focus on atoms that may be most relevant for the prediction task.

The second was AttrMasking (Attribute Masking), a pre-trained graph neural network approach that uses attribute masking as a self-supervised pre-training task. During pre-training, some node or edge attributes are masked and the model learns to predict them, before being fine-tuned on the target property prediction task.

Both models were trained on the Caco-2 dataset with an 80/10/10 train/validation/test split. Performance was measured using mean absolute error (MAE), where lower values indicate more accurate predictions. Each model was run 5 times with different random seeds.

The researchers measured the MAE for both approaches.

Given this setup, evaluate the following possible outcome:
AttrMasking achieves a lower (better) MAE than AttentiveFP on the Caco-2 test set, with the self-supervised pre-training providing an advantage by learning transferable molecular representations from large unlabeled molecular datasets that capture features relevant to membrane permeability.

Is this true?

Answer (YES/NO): NO